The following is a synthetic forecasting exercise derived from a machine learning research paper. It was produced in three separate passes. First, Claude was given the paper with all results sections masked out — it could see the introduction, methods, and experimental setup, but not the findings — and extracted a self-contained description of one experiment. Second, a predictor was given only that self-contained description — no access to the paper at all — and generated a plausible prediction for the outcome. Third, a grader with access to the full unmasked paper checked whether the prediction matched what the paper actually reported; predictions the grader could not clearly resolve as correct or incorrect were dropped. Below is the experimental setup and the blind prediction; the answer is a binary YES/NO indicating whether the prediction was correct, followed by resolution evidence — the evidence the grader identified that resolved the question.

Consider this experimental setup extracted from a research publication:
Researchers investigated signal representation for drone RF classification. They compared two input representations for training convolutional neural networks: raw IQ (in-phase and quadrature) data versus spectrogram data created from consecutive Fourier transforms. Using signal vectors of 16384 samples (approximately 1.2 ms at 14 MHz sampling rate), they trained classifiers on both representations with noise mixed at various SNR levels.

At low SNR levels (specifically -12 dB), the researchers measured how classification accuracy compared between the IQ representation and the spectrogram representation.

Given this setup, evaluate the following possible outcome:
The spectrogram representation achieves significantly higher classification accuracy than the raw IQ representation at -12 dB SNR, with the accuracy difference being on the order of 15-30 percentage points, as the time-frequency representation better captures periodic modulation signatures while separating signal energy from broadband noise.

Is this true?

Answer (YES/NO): NO